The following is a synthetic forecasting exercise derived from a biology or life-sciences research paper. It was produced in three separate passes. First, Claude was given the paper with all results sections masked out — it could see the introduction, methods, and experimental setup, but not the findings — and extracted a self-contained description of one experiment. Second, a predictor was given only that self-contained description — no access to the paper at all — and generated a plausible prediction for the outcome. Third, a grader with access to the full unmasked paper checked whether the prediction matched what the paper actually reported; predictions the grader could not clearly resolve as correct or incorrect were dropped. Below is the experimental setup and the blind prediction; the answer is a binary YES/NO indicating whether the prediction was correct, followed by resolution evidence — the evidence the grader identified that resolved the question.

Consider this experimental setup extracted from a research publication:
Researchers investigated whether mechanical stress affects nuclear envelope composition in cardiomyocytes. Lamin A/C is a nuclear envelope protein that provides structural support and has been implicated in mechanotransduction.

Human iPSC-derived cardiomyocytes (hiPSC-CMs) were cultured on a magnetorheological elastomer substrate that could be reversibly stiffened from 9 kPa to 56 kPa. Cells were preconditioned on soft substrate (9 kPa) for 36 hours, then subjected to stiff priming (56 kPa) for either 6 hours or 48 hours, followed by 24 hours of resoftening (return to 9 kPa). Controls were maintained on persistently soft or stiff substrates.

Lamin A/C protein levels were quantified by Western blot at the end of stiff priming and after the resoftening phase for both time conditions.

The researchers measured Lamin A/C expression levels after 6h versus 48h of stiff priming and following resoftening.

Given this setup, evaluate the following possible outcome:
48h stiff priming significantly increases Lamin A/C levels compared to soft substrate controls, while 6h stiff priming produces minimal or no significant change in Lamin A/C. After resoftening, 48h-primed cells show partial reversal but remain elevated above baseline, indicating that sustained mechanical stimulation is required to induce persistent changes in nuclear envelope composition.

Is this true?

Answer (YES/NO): NO